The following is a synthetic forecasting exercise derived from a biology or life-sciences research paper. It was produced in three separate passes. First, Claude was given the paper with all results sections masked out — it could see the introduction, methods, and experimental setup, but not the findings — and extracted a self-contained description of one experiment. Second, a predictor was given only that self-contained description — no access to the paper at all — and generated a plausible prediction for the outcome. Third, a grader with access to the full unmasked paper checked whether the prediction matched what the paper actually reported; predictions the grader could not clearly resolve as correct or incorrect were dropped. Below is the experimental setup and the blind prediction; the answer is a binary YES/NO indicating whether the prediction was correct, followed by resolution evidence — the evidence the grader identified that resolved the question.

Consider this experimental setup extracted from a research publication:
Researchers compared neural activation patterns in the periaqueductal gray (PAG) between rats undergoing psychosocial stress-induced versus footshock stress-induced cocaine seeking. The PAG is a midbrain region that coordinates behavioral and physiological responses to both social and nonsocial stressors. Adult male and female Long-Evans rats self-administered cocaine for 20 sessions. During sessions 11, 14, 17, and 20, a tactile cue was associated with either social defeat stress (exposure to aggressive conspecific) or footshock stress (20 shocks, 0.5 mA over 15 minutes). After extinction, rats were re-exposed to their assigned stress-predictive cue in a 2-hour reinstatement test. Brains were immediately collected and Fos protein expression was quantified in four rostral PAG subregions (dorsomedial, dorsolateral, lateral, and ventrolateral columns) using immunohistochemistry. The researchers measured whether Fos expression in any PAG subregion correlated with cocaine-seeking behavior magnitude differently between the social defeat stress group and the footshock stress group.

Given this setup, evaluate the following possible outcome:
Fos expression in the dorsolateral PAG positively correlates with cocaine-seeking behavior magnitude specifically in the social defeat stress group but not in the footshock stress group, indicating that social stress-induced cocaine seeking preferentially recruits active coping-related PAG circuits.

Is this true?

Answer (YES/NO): NO